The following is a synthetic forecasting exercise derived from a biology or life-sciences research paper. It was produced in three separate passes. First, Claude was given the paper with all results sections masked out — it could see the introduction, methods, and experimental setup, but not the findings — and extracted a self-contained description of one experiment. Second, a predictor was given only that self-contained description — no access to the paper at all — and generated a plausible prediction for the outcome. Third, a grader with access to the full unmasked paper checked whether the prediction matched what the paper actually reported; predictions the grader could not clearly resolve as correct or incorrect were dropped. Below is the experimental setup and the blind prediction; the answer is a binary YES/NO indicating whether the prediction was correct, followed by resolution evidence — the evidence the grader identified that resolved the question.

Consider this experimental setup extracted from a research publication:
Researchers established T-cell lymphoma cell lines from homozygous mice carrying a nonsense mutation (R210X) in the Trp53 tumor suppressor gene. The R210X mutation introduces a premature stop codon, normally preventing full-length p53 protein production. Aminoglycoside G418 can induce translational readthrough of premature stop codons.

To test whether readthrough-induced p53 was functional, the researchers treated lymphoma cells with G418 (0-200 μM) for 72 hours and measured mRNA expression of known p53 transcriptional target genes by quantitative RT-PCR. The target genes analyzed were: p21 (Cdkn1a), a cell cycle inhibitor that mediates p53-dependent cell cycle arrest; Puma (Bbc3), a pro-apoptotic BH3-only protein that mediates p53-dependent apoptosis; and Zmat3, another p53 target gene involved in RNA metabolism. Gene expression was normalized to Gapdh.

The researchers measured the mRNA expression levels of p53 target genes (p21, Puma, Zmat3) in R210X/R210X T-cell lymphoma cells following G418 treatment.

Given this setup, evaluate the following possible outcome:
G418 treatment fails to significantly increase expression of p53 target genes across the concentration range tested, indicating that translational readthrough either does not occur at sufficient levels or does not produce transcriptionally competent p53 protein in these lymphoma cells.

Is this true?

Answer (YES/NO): NO